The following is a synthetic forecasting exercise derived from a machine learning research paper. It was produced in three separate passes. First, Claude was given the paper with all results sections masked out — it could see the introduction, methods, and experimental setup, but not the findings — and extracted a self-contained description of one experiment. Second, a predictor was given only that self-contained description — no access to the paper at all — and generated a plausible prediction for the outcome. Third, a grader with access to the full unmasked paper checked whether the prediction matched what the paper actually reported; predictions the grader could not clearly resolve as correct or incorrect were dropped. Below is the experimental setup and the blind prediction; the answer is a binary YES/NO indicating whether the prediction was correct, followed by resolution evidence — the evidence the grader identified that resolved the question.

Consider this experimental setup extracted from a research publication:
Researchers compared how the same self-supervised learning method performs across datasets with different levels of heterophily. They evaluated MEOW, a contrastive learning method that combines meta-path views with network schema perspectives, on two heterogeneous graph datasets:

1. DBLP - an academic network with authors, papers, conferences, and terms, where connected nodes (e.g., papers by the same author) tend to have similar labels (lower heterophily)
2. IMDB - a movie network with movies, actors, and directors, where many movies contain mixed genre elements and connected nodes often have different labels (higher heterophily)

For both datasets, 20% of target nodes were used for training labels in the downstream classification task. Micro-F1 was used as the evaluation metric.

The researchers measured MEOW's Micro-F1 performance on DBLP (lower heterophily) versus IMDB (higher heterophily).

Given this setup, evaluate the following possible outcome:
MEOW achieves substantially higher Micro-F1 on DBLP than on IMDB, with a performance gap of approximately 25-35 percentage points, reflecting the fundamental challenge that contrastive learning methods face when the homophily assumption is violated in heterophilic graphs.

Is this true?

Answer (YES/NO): NO